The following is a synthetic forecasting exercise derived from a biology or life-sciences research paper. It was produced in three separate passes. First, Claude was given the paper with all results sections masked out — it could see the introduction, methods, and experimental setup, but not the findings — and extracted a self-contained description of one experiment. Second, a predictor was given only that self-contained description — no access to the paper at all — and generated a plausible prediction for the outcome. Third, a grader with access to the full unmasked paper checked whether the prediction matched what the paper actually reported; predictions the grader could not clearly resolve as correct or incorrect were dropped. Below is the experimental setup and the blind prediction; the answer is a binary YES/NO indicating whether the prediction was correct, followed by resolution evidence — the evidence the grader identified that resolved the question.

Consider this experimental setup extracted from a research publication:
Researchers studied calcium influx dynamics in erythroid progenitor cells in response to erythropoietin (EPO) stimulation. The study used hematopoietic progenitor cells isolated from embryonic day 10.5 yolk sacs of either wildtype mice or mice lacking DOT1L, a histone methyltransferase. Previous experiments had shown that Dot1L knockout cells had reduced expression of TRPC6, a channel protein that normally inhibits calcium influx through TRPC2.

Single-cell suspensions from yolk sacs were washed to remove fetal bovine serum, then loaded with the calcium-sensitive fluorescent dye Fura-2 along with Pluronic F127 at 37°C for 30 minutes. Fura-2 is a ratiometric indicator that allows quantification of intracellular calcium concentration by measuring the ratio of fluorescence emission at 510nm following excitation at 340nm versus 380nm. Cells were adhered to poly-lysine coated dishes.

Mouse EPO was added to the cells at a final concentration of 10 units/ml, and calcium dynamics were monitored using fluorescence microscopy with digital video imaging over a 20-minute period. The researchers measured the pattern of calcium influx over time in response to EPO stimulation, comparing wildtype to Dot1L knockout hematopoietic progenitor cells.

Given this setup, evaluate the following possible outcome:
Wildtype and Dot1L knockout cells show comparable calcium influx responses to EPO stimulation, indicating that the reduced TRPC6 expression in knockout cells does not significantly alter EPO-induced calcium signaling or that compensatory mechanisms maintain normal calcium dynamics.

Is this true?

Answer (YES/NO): NO